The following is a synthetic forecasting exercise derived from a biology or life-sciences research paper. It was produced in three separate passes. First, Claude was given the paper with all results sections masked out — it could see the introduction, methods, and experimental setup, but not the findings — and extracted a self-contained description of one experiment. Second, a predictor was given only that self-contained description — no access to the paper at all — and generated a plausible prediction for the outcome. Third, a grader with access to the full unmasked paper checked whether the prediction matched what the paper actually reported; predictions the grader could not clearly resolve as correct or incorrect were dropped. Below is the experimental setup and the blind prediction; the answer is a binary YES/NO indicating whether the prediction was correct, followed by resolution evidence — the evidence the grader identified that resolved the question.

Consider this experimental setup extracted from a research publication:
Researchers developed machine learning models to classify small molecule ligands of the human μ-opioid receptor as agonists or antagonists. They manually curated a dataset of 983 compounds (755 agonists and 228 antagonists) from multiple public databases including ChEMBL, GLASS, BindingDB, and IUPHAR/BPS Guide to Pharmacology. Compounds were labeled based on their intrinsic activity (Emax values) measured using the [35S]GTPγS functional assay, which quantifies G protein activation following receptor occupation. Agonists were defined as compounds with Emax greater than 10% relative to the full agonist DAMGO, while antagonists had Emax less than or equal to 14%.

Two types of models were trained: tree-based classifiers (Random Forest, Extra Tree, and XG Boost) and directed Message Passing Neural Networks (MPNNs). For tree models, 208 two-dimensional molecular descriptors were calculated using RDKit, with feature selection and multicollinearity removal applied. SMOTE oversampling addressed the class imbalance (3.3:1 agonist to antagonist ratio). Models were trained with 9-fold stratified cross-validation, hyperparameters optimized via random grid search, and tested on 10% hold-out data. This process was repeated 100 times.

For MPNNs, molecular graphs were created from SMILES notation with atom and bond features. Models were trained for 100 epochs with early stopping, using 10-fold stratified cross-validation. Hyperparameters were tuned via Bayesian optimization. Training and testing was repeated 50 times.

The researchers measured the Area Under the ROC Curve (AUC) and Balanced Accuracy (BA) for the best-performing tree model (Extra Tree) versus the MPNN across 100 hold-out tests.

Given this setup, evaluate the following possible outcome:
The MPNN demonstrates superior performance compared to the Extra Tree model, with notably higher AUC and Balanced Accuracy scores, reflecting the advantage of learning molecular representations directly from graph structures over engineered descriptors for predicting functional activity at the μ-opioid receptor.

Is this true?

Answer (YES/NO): NO